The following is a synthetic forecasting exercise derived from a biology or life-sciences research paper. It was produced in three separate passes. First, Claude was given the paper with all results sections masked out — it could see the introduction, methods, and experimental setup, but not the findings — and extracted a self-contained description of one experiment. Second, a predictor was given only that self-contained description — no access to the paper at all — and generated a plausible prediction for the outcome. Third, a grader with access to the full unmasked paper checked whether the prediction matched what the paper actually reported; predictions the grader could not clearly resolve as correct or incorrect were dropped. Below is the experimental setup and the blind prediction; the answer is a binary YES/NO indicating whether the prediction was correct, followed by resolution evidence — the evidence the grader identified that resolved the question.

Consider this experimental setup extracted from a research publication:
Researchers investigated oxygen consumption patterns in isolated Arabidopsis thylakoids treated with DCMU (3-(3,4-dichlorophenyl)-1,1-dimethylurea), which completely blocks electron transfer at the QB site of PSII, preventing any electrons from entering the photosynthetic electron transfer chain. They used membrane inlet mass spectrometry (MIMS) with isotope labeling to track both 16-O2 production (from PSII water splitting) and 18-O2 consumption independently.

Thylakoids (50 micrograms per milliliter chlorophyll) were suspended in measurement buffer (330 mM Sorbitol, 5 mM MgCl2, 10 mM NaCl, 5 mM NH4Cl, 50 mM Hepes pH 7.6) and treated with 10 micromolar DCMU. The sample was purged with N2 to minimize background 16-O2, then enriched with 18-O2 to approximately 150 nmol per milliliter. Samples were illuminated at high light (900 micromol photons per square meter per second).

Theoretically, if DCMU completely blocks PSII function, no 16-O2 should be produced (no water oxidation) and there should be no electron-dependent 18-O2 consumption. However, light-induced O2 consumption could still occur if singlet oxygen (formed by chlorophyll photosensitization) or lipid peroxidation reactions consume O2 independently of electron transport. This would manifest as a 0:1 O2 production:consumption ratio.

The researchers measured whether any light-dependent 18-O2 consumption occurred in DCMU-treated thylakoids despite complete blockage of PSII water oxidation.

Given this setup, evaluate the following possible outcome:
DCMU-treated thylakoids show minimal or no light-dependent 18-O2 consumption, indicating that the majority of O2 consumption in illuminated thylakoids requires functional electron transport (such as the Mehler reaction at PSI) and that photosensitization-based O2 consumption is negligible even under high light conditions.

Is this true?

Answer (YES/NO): NO